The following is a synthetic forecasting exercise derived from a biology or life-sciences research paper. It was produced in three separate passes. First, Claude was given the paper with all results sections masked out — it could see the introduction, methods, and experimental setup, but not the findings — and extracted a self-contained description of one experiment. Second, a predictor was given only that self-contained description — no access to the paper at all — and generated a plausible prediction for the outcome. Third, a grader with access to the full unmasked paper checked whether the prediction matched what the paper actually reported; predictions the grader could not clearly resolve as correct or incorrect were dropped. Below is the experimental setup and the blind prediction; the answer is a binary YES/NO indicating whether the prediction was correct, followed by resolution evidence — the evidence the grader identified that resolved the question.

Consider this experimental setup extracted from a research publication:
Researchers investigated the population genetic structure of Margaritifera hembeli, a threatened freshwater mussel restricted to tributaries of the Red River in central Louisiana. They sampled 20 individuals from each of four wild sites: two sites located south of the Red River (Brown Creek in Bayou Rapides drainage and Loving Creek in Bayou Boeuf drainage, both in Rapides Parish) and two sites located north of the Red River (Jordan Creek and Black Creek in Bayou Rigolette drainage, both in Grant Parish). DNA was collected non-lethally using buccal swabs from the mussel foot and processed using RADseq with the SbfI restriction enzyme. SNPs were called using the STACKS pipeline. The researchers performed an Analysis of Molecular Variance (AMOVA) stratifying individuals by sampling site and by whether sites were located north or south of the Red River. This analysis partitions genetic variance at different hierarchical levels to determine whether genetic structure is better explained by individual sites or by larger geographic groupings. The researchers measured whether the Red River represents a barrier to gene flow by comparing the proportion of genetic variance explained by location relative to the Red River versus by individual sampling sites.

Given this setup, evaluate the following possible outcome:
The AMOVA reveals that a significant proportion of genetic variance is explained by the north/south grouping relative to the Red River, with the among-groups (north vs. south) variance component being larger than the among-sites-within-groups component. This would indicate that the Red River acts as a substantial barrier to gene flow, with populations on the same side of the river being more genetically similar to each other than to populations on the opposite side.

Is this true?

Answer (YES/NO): NO